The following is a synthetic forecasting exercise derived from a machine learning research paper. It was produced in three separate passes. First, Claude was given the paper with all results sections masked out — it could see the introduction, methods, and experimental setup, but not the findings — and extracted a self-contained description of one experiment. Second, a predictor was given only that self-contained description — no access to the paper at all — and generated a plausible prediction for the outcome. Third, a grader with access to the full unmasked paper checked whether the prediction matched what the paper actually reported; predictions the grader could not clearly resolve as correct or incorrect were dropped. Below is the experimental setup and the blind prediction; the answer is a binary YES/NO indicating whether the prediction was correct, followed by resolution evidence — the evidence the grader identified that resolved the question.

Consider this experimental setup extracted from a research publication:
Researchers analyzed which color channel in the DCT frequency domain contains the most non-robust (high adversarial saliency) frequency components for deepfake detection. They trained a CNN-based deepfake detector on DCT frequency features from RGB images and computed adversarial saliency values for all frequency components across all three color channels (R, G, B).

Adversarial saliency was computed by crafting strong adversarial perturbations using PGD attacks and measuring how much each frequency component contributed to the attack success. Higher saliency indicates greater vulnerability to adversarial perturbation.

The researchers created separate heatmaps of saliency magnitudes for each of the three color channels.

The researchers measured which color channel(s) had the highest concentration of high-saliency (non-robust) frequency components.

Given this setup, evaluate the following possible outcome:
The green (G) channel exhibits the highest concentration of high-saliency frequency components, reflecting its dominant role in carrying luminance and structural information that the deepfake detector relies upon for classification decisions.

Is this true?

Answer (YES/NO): YES